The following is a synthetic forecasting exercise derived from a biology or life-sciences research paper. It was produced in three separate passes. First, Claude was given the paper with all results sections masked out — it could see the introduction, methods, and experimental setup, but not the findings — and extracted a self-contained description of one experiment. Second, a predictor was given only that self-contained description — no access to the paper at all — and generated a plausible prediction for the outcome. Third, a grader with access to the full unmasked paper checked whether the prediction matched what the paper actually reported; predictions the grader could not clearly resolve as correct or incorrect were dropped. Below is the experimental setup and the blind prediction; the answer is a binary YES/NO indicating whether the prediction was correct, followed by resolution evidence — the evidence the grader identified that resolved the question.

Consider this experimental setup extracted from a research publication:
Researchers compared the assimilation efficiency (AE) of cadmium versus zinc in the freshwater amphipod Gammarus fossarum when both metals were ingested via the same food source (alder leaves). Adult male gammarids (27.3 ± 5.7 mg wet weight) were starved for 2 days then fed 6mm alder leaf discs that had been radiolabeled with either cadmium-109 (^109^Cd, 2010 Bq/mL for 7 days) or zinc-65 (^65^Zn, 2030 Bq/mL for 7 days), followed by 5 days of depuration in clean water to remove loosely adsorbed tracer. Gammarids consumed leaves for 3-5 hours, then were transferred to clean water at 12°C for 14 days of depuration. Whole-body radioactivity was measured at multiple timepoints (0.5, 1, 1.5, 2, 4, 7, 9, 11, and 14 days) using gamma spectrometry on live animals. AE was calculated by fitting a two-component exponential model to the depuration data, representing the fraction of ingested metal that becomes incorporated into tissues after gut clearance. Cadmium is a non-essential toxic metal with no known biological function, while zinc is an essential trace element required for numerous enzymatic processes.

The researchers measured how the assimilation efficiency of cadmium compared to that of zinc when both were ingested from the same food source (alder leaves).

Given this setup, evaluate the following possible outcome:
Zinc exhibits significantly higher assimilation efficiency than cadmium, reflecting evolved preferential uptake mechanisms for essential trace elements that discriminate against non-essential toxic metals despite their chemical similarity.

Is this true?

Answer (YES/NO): NO